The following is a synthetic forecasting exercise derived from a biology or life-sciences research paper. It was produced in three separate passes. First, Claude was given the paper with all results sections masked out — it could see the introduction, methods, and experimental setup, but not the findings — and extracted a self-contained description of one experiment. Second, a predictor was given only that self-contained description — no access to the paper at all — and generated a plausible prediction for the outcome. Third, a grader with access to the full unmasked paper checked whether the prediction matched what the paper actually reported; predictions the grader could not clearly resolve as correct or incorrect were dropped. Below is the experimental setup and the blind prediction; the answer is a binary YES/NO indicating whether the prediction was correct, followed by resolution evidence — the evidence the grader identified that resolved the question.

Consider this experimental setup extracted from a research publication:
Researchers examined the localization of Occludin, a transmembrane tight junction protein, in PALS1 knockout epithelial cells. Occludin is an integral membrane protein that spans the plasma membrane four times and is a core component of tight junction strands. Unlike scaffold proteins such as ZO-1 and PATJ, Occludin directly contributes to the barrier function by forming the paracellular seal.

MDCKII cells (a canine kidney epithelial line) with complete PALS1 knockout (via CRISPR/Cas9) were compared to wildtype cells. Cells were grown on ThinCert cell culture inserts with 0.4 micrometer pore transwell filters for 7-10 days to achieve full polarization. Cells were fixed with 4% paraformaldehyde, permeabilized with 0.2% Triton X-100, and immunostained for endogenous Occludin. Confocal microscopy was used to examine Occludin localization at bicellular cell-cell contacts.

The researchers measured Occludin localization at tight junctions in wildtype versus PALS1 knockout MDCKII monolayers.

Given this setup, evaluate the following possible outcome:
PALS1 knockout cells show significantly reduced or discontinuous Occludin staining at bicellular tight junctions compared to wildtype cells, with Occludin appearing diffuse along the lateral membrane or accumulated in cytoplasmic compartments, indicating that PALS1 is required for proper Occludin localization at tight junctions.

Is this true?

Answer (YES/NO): NO